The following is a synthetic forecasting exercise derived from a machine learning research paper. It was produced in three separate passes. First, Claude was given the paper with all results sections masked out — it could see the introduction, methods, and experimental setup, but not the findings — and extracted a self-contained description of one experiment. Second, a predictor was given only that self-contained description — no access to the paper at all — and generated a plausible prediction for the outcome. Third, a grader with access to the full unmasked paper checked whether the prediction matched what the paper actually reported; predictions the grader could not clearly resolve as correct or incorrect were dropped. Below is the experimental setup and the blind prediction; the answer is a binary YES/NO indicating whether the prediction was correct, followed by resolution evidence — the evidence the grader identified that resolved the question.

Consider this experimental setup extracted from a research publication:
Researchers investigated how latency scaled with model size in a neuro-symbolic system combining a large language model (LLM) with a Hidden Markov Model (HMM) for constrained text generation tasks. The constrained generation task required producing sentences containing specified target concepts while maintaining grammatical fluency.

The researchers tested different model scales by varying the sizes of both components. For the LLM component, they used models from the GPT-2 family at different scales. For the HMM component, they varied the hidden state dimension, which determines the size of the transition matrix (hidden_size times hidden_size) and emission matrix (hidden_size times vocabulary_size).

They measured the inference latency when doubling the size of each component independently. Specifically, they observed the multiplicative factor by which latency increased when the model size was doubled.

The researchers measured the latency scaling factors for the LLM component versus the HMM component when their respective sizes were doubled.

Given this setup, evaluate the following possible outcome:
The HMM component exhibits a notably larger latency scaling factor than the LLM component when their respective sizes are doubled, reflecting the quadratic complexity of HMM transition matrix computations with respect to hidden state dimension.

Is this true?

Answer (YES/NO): YES